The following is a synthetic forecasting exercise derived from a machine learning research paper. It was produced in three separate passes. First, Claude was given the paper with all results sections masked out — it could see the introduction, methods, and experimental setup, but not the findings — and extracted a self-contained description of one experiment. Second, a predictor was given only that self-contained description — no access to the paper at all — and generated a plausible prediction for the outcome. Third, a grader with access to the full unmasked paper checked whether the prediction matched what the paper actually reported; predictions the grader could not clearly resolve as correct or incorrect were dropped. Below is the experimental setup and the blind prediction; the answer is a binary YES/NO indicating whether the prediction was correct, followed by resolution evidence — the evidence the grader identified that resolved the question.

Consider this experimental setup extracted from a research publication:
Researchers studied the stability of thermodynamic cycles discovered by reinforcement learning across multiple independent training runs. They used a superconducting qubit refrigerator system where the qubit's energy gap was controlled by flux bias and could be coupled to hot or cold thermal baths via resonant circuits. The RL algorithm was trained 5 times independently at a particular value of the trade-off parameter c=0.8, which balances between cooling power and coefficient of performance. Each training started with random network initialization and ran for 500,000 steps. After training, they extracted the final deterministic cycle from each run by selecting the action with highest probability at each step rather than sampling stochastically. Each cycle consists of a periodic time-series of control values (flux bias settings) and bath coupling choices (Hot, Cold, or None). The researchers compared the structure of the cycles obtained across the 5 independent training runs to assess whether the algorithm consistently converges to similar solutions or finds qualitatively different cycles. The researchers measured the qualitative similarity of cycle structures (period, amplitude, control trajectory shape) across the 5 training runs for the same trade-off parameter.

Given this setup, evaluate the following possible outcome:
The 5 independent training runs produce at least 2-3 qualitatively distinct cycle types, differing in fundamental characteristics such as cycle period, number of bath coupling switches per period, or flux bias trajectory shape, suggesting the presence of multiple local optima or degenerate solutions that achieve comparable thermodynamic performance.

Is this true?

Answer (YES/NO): NO